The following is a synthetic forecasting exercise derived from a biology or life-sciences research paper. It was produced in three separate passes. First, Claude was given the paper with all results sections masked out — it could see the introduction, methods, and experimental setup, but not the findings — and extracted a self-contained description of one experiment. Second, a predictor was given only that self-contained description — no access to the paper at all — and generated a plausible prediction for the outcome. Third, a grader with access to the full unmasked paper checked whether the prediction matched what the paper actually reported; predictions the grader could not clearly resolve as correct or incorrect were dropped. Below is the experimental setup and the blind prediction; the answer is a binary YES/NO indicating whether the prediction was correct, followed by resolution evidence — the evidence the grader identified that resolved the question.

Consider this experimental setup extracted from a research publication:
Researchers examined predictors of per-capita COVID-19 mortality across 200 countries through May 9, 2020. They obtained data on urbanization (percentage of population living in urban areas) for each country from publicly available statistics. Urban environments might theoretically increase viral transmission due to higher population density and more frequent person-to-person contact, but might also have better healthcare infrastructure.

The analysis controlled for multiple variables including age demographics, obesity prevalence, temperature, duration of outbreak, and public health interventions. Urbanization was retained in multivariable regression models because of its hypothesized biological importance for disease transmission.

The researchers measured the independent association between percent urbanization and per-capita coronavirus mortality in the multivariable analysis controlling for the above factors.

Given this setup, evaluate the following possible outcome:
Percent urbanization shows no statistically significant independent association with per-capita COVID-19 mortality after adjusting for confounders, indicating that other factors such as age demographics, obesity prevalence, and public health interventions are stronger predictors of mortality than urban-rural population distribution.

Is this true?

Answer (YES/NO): NO